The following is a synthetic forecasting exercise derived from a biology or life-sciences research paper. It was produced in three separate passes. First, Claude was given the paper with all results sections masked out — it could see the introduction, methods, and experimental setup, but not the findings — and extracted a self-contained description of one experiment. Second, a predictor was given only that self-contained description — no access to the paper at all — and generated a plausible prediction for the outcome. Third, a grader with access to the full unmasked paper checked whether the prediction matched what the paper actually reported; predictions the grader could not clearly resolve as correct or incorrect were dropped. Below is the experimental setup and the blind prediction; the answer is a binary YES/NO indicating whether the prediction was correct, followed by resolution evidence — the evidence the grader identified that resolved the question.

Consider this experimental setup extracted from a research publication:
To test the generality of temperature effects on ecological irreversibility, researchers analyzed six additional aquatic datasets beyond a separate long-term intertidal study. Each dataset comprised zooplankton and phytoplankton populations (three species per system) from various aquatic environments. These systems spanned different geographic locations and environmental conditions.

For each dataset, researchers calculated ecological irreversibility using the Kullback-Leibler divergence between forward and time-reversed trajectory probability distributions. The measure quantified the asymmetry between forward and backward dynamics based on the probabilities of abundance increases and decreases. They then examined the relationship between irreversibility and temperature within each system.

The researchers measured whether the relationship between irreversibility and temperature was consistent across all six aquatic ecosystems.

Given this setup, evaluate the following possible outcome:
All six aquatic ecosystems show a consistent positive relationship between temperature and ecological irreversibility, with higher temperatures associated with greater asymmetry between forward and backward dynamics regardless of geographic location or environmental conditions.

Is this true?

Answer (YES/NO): NO